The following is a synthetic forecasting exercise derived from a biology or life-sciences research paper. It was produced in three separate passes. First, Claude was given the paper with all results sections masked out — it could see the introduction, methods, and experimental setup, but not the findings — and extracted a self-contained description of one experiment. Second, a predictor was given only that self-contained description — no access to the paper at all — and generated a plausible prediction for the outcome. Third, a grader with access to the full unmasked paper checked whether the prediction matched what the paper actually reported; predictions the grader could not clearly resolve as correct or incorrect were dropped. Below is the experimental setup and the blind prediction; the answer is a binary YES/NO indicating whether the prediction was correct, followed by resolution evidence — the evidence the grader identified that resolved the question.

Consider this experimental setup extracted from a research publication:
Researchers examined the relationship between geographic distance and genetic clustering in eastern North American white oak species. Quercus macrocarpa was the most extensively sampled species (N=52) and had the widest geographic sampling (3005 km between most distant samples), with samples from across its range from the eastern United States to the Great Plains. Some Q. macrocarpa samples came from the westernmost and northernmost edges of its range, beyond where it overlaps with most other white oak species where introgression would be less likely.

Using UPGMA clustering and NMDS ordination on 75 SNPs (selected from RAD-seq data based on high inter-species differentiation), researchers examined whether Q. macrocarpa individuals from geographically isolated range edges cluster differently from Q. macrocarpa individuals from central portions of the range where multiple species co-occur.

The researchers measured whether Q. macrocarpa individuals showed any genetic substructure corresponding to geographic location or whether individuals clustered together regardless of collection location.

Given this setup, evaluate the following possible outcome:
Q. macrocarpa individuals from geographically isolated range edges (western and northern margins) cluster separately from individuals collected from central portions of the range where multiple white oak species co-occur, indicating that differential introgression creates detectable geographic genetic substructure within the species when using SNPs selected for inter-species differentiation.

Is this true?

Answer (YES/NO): NO